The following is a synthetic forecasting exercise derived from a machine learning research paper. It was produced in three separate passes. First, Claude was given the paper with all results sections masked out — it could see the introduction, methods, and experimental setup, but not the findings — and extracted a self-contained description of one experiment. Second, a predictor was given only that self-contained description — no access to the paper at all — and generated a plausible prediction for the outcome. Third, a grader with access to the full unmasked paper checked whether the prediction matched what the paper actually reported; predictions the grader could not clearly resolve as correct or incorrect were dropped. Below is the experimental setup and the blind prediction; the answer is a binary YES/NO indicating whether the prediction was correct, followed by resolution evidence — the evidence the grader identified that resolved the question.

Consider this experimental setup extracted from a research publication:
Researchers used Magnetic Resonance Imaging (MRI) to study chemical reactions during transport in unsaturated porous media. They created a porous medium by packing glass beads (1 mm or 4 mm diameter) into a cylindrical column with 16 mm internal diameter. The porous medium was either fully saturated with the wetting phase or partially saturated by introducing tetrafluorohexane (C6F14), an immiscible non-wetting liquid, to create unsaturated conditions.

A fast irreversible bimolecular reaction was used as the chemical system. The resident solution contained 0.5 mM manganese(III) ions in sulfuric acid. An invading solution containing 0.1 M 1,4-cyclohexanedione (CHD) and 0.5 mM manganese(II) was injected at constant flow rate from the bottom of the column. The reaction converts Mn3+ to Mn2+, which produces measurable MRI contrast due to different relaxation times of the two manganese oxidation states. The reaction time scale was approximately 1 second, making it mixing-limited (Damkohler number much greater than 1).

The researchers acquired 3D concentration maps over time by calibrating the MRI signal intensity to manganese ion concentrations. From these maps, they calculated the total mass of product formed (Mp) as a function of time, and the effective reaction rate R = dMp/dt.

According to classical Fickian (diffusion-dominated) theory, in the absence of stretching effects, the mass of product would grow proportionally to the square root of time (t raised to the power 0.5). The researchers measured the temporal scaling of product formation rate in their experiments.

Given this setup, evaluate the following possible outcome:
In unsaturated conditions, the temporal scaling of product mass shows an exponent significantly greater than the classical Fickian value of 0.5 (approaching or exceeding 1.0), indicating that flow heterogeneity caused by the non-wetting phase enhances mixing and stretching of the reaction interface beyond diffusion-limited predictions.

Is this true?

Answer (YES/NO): NO